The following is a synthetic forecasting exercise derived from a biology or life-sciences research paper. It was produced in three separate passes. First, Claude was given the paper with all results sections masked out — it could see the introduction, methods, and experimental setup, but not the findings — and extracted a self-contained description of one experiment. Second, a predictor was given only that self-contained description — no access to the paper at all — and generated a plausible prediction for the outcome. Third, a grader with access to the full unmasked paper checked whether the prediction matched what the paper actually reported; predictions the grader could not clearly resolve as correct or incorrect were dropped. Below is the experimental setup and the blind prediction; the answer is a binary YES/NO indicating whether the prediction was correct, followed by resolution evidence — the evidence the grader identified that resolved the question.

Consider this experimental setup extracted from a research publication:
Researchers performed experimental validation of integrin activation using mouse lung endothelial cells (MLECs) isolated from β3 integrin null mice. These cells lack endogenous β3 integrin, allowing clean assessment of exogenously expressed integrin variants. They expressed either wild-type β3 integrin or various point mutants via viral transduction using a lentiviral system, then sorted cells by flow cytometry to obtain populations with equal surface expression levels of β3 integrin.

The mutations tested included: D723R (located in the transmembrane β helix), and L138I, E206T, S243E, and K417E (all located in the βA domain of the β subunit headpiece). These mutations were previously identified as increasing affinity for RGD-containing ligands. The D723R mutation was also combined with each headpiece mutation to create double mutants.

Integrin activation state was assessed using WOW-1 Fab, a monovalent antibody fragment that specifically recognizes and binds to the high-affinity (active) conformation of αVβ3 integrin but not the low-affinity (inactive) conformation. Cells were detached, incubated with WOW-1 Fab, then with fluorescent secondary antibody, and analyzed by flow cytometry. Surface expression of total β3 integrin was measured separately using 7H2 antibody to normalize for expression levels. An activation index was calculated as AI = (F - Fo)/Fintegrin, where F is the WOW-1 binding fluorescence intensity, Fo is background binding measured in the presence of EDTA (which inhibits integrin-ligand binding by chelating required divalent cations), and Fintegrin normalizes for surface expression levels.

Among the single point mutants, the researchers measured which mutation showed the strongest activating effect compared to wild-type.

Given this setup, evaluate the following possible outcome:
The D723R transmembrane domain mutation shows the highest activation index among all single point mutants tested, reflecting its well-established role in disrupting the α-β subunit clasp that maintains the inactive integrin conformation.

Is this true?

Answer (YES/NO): NO